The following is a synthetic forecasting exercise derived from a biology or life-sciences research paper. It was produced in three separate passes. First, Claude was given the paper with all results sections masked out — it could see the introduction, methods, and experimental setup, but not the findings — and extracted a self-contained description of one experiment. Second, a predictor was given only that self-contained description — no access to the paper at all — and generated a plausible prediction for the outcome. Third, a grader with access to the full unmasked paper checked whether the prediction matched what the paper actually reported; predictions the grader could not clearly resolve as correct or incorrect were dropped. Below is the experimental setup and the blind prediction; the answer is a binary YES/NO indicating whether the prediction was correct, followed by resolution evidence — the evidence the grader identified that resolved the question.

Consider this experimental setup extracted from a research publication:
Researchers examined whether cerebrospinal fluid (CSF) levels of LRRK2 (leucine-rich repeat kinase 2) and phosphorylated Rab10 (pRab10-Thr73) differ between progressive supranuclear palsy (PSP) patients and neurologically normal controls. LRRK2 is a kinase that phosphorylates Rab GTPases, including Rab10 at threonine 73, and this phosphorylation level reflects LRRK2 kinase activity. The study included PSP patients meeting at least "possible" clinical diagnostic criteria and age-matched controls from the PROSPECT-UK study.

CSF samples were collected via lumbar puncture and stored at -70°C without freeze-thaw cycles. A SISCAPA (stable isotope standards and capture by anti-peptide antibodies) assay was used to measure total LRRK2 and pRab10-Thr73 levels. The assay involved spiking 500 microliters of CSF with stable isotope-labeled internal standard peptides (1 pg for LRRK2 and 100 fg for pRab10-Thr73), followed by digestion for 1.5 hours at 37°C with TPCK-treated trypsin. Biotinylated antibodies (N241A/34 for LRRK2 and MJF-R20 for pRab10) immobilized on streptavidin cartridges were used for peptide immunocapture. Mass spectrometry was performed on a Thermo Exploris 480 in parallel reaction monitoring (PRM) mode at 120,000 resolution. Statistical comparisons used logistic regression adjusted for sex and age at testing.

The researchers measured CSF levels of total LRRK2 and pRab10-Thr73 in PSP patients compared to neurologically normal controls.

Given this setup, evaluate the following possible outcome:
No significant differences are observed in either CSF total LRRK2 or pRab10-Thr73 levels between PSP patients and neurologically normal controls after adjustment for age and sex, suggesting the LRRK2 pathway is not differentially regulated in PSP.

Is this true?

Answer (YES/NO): YES